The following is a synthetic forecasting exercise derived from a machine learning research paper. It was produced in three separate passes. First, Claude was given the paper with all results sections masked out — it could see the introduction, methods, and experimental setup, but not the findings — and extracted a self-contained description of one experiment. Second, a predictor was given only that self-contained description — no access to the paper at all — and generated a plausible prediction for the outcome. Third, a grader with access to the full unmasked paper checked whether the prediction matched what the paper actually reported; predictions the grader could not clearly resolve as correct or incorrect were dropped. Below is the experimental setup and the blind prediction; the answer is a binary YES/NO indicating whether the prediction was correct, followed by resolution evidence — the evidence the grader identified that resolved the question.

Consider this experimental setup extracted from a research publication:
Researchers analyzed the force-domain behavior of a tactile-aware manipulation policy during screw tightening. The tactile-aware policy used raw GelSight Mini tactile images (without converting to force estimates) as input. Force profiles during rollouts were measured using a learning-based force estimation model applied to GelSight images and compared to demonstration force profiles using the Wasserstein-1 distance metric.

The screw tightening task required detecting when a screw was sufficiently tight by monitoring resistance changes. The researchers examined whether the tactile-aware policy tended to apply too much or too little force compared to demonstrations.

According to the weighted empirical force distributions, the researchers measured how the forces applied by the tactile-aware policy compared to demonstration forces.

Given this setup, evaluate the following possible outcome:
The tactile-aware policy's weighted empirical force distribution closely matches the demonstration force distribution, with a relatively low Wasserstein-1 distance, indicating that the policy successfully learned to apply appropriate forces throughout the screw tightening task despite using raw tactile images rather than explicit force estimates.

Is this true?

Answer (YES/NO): NO